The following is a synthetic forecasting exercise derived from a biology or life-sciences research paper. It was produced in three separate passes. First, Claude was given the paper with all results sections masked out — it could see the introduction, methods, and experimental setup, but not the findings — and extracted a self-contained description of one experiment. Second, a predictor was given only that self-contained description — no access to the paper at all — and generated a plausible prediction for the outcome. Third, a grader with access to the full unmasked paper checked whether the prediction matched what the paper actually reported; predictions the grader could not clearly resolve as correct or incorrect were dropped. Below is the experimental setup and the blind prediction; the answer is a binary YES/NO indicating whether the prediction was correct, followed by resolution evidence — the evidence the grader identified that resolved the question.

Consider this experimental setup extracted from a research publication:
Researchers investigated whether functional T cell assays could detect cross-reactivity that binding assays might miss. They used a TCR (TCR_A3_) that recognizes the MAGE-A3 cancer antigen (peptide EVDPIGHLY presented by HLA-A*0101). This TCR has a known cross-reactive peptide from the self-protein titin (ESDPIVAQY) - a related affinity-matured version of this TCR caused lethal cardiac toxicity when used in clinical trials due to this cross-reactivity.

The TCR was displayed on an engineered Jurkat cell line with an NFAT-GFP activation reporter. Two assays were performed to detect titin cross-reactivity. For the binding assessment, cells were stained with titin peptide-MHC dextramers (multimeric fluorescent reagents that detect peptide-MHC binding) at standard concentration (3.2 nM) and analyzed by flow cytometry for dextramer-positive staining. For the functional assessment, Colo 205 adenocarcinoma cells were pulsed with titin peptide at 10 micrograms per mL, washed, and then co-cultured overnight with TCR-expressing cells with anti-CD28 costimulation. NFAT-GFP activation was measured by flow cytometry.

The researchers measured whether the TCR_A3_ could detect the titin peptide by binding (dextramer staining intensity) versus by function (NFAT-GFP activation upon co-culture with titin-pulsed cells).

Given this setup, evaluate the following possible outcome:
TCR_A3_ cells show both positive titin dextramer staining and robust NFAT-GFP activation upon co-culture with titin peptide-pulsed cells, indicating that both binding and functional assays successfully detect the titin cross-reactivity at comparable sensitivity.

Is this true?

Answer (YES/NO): NO